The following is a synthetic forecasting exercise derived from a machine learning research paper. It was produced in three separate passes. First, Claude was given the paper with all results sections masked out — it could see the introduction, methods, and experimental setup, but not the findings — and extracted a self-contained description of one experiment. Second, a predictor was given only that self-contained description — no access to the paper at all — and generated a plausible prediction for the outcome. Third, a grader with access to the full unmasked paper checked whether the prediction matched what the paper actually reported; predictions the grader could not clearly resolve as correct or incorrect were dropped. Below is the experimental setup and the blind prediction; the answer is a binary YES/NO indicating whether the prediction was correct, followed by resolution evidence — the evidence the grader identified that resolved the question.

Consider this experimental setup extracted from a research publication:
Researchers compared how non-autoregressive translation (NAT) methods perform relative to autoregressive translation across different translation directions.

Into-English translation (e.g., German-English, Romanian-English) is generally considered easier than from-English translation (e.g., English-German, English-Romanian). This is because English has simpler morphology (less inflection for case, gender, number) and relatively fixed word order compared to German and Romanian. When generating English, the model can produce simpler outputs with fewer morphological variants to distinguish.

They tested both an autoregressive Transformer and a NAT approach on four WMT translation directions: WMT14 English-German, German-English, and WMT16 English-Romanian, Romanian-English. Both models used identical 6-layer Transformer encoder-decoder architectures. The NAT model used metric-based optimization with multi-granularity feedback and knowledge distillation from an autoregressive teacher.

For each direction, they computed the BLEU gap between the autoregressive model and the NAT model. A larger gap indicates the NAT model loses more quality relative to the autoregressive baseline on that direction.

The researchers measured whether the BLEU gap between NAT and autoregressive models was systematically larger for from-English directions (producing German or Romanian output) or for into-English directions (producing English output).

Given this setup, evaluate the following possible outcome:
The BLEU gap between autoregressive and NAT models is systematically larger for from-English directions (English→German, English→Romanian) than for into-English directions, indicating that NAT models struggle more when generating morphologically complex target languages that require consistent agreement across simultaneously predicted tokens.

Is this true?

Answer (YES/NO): YES